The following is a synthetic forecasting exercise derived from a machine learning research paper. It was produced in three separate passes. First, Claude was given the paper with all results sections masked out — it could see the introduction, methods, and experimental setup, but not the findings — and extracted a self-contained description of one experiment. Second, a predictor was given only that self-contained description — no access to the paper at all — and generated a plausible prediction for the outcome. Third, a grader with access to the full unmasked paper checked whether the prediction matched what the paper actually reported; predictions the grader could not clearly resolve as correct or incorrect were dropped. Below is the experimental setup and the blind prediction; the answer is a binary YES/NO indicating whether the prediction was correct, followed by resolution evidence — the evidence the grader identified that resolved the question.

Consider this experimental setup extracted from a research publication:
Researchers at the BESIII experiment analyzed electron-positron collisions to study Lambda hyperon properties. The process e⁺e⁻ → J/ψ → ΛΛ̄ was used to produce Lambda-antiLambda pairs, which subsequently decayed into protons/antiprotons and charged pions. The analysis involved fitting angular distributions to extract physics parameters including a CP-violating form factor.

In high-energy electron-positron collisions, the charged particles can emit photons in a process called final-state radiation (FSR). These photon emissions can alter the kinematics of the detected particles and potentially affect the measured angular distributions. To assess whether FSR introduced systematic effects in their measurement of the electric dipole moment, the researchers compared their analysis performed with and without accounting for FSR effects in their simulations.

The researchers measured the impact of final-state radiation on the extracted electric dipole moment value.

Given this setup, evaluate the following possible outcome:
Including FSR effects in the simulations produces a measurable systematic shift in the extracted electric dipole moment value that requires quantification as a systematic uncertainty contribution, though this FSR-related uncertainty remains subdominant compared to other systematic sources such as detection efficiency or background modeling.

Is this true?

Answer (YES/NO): NO